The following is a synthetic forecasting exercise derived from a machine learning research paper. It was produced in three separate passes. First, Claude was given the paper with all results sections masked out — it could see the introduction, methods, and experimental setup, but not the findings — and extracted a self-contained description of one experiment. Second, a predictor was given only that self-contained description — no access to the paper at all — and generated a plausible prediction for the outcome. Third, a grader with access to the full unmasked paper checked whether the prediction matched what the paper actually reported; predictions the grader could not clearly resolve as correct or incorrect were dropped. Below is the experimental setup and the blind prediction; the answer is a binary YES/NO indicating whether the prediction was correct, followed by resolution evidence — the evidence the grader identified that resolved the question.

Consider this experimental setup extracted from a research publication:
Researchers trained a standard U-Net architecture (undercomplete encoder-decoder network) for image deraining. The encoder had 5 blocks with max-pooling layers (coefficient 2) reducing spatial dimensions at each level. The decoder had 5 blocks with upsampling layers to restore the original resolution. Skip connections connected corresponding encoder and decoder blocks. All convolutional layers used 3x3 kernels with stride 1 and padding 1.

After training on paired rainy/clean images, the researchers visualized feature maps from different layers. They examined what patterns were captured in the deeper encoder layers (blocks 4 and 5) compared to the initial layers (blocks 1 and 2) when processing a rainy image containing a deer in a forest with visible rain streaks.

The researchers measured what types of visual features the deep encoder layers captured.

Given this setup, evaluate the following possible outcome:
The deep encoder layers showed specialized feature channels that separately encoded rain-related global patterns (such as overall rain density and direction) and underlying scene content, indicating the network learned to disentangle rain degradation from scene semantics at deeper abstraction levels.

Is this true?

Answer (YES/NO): NO